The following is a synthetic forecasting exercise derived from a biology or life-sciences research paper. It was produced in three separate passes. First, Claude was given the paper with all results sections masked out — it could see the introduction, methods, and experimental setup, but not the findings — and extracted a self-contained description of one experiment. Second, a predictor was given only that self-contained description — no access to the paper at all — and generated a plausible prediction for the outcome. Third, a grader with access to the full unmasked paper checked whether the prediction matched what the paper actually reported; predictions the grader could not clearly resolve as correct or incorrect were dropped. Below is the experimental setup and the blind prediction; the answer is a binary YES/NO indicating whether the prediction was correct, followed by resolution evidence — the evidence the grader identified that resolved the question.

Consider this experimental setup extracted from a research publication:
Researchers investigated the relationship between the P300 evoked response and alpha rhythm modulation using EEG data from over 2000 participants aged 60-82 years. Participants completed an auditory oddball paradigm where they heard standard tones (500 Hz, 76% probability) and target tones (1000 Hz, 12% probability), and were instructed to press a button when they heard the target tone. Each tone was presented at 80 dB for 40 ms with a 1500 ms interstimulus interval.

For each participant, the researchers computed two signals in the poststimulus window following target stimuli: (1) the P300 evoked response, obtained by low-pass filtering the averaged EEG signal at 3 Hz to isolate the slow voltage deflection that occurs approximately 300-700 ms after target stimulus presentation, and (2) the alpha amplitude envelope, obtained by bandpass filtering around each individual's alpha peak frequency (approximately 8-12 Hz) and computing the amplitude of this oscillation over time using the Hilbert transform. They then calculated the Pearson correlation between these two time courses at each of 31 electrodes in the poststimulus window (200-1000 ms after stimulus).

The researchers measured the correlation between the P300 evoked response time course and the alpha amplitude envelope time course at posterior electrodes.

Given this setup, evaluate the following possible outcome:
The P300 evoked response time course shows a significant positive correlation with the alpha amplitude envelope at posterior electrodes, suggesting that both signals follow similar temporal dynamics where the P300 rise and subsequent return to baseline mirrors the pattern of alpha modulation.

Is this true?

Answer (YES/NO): NO